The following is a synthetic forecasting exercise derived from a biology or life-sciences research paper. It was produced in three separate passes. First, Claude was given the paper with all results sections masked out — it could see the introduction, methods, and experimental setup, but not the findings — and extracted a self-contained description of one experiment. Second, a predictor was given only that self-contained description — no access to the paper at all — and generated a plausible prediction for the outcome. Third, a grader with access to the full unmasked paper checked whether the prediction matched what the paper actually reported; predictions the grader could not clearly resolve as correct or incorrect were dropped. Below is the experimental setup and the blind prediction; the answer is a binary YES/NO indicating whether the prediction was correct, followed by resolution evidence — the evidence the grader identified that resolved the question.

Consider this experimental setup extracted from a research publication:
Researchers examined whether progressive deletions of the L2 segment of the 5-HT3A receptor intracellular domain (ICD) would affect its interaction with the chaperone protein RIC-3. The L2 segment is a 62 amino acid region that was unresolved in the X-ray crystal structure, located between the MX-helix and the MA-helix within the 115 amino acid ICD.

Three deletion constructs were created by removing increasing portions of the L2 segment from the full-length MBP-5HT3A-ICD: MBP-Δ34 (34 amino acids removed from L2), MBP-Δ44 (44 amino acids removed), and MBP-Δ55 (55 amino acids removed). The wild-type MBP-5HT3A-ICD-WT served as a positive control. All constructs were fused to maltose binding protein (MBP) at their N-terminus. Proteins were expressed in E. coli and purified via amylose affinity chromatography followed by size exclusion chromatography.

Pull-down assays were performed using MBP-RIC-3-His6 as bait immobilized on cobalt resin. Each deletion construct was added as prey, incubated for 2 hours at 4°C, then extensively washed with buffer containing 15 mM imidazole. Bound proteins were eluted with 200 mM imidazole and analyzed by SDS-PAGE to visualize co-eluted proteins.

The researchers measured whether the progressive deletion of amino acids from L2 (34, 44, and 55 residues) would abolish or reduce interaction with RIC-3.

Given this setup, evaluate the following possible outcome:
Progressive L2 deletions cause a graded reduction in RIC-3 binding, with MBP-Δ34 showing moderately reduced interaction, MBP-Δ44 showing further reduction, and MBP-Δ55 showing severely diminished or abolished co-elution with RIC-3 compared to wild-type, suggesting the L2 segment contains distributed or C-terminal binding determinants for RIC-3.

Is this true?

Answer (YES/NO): NO